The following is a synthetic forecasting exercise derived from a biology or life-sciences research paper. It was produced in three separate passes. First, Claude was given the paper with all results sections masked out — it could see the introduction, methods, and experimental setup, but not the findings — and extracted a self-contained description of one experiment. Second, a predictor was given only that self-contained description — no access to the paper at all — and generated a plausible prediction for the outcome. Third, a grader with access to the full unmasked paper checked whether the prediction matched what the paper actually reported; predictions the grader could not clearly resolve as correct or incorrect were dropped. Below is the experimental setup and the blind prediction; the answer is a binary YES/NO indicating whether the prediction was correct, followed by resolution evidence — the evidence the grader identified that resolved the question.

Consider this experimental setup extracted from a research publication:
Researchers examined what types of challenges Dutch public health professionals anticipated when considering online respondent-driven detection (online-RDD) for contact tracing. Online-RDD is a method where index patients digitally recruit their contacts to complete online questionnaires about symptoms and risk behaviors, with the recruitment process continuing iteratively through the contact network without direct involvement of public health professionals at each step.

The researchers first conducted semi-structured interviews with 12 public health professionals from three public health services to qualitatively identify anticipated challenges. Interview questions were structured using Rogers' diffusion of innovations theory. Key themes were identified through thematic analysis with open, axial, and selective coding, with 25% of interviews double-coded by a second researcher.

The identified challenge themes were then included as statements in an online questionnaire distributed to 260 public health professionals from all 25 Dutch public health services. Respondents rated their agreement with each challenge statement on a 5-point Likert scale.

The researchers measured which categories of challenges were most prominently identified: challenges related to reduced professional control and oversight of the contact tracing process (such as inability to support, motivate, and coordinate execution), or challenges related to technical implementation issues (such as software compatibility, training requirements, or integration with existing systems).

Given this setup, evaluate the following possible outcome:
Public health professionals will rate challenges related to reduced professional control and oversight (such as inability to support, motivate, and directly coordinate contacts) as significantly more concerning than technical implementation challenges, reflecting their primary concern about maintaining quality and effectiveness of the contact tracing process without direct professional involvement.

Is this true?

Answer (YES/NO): YES